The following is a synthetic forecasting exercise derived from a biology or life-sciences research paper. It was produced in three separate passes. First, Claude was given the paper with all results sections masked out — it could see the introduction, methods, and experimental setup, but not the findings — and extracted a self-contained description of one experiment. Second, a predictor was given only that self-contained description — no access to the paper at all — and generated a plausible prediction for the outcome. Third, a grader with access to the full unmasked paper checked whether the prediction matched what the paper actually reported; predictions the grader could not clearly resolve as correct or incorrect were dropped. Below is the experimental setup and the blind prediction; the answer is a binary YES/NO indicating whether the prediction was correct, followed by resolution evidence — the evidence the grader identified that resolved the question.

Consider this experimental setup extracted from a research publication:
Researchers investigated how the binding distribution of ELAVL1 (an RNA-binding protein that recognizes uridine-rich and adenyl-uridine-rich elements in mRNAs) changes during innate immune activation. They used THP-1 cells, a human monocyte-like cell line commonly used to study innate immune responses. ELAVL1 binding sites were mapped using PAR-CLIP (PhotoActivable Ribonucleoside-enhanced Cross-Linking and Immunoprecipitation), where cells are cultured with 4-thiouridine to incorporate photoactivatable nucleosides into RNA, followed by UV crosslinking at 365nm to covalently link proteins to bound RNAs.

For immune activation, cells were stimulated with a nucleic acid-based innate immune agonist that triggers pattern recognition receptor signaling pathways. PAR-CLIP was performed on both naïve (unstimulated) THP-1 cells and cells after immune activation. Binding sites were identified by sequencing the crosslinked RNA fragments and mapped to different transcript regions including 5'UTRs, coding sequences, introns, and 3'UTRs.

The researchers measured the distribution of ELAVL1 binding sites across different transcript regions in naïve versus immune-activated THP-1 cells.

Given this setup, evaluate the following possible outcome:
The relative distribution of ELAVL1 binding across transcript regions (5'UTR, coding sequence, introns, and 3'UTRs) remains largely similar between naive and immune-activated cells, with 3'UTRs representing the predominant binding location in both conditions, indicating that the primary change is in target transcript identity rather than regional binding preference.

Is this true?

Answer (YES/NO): NO